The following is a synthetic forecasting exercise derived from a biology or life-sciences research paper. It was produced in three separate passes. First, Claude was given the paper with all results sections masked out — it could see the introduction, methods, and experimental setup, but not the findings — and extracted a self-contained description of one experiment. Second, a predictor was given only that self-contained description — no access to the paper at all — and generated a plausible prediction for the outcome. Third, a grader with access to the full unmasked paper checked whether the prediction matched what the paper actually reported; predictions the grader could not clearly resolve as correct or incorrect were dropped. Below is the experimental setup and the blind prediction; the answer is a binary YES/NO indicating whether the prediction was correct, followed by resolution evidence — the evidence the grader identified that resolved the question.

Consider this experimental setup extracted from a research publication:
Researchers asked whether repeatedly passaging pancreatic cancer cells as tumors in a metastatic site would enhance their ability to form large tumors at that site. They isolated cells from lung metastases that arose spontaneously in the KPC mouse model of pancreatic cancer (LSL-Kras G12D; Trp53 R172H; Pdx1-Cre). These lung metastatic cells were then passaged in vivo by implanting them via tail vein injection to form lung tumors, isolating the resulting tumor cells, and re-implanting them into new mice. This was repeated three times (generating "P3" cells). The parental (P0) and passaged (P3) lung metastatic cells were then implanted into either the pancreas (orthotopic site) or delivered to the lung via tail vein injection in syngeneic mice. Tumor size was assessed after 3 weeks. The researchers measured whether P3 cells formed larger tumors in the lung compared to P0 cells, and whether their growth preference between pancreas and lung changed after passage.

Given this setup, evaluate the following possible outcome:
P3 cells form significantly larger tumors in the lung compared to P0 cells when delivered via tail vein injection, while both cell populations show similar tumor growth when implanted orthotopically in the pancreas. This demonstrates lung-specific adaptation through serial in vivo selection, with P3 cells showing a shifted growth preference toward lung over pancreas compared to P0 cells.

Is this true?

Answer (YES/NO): NO